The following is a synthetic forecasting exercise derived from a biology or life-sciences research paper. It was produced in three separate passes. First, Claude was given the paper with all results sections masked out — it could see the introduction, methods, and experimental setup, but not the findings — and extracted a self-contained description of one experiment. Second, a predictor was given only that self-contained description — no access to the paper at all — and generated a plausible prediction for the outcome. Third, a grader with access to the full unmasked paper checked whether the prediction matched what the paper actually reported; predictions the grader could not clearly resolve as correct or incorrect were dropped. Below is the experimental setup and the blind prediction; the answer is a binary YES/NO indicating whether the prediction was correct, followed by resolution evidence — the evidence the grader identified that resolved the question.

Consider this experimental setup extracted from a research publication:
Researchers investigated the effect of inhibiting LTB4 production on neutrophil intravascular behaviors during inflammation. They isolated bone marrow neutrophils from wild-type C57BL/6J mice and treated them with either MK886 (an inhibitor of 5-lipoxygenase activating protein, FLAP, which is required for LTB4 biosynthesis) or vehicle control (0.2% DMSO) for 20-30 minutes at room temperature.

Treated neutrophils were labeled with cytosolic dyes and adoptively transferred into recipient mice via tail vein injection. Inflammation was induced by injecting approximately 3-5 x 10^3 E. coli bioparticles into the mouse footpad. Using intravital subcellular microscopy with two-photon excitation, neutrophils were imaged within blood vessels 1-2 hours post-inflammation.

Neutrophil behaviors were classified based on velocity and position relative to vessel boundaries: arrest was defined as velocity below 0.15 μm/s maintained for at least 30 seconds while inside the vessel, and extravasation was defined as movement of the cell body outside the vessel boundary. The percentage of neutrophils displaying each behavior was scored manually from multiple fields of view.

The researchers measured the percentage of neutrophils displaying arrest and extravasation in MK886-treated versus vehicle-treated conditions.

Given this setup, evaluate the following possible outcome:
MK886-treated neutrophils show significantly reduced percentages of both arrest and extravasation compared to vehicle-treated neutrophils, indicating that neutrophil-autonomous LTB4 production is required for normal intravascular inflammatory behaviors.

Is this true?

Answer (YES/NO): YES